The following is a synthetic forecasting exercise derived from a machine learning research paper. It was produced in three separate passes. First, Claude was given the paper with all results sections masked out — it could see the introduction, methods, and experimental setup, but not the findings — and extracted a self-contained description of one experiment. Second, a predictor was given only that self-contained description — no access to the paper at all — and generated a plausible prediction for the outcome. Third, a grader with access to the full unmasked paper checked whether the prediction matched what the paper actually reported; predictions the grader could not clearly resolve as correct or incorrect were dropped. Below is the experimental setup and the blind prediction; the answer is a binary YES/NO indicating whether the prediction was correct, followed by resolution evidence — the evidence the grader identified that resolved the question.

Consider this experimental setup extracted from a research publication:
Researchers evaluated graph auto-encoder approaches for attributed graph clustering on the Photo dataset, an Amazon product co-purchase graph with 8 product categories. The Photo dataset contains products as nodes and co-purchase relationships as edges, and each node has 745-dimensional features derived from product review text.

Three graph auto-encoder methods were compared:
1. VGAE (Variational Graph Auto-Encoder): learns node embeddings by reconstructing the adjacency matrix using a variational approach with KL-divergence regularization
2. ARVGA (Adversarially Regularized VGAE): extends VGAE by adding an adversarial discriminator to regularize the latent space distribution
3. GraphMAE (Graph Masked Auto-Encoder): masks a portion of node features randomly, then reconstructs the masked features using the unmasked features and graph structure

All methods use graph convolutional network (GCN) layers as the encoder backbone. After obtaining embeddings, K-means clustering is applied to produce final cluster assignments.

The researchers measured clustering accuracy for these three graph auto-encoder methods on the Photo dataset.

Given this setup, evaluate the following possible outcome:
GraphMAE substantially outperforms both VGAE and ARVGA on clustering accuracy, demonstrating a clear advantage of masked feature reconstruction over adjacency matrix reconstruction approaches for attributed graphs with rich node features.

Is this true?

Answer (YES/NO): YES